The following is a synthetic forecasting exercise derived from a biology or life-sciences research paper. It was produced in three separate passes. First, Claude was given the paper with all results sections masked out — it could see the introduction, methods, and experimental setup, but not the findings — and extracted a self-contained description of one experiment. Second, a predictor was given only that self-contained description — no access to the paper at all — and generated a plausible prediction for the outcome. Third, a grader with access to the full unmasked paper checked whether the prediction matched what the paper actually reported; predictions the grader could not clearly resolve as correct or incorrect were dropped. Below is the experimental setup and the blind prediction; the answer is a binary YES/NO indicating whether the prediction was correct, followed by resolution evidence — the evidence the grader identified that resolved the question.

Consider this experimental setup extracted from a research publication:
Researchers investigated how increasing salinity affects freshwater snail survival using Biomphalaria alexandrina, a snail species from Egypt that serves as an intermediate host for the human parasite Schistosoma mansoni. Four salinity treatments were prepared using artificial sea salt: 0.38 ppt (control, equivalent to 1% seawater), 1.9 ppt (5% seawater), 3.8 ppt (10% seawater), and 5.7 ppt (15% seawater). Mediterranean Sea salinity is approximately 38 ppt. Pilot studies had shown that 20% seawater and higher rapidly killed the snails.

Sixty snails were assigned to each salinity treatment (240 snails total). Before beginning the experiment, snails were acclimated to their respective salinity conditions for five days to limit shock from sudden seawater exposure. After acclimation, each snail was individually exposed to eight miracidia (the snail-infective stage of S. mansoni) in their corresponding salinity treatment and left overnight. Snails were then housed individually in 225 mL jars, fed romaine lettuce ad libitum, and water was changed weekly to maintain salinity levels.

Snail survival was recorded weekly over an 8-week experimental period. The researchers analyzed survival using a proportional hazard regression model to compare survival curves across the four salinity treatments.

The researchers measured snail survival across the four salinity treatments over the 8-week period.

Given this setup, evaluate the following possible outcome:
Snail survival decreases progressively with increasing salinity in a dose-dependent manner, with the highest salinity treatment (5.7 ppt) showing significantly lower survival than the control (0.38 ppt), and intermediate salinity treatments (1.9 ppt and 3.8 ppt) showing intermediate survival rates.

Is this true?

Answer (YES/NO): NO